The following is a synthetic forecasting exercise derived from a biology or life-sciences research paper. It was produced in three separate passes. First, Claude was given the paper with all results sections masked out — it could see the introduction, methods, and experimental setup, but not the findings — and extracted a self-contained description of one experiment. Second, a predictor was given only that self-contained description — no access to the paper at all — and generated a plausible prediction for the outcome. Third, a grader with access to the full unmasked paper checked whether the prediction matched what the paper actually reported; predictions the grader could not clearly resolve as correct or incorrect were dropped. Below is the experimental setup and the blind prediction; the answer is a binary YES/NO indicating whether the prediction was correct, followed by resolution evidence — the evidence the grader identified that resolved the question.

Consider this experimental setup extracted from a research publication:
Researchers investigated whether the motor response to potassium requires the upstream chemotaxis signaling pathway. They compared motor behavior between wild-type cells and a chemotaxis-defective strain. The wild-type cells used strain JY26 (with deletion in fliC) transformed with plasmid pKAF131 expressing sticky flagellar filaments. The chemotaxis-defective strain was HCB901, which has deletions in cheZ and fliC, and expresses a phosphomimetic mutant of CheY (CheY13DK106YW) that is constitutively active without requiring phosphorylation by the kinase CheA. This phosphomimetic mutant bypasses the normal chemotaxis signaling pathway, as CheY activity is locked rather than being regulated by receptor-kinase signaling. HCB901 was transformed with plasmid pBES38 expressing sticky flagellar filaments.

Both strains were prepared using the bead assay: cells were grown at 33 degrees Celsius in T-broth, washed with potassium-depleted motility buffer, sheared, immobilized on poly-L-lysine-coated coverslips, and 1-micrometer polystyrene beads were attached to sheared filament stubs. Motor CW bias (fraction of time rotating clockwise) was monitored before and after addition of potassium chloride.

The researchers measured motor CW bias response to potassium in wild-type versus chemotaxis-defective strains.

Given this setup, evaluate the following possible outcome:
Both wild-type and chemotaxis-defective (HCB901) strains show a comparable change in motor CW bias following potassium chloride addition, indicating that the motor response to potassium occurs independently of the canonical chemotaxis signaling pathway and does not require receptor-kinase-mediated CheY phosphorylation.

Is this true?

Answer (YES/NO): NO